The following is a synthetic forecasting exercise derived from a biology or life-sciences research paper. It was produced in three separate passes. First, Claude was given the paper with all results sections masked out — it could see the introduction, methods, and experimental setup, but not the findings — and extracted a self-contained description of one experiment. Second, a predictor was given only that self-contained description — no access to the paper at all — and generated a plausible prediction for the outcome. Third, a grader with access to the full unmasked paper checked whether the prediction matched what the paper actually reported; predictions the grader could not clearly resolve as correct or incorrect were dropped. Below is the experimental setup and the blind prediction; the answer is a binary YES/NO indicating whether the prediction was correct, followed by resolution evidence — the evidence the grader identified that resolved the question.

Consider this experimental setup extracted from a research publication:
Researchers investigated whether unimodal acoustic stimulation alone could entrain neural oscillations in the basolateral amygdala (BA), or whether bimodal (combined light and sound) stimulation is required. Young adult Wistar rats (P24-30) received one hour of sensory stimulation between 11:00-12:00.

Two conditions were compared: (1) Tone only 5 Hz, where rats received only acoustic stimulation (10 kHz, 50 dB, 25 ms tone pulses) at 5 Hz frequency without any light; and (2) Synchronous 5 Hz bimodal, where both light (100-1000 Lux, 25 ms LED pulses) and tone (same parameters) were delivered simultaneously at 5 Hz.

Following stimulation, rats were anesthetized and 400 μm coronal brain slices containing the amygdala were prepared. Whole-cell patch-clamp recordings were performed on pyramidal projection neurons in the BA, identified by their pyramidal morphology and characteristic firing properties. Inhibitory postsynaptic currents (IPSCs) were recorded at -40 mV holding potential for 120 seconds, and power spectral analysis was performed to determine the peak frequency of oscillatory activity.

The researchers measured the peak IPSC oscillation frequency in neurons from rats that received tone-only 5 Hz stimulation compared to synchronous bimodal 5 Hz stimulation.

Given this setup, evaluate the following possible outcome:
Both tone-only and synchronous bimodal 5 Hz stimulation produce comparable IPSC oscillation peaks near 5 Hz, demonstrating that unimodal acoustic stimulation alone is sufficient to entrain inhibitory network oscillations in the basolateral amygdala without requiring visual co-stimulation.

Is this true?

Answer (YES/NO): NO